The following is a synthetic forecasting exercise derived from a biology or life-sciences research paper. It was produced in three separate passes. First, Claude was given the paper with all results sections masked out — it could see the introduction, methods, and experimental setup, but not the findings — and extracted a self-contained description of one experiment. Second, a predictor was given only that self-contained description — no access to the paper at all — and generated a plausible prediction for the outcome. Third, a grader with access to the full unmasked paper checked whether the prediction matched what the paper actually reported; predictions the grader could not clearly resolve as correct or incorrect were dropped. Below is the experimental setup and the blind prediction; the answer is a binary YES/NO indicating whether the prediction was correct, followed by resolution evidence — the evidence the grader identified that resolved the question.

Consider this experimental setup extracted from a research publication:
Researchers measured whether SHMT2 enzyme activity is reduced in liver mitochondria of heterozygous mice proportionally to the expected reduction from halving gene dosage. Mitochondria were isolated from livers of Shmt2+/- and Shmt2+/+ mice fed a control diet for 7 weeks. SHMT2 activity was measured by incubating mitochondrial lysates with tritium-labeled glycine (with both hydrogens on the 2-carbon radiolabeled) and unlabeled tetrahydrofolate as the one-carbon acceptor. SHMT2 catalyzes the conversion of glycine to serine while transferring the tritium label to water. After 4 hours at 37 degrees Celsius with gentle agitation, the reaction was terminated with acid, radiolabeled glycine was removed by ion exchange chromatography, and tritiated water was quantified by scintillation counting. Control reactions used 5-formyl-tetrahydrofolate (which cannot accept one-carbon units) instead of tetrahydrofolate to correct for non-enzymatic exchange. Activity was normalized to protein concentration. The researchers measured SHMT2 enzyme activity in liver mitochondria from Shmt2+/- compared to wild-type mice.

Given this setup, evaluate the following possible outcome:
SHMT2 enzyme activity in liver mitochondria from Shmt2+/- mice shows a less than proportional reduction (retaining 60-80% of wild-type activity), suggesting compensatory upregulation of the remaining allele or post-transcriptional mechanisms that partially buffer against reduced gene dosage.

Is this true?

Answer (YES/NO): NO